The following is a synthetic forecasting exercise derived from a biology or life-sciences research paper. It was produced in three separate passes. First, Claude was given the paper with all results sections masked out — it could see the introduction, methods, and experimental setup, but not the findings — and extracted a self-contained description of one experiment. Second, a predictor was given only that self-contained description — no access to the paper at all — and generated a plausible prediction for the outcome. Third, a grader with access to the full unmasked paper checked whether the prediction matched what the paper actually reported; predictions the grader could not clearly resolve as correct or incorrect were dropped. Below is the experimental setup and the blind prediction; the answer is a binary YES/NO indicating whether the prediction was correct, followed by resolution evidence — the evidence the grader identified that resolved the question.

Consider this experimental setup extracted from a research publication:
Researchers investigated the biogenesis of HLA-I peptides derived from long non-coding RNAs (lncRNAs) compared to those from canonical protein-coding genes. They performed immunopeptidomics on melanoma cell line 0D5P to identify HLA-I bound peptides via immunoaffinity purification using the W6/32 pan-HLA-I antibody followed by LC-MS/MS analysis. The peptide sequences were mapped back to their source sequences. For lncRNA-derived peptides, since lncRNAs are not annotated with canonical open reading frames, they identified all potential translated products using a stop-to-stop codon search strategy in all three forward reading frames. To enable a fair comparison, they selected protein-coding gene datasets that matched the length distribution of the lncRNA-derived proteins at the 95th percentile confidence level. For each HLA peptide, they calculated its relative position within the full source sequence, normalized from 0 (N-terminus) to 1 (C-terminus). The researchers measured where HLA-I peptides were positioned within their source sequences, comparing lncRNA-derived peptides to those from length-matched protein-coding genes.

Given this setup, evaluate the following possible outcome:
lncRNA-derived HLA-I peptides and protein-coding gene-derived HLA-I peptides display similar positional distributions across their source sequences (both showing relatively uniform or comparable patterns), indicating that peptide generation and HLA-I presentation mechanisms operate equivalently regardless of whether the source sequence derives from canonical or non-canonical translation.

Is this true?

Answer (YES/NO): YES